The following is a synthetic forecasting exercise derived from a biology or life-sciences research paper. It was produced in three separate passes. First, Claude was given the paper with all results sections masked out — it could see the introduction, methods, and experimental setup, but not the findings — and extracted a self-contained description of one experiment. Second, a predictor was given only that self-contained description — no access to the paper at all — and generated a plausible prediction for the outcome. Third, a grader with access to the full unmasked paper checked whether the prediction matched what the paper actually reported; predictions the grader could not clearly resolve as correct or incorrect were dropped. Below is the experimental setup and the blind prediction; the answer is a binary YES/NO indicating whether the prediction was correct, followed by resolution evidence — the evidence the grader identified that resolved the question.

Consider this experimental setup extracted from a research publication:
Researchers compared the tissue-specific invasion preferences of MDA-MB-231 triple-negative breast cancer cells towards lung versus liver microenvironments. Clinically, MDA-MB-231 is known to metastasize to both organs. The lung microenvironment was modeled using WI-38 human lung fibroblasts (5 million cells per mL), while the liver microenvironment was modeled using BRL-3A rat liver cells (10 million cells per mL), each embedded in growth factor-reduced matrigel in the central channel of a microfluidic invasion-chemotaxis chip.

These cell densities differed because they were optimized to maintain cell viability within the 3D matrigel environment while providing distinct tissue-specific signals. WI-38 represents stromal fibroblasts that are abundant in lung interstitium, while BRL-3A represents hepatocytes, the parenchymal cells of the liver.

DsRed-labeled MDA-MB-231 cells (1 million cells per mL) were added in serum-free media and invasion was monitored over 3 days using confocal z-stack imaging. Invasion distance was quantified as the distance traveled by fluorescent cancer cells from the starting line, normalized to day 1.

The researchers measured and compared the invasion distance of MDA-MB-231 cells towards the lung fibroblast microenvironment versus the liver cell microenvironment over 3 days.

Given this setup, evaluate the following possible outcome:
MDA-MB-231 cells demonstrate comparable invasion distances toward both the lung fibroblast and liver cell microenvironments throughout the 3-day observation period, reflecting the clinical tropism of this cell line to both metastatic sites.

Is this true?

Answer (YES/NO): YES